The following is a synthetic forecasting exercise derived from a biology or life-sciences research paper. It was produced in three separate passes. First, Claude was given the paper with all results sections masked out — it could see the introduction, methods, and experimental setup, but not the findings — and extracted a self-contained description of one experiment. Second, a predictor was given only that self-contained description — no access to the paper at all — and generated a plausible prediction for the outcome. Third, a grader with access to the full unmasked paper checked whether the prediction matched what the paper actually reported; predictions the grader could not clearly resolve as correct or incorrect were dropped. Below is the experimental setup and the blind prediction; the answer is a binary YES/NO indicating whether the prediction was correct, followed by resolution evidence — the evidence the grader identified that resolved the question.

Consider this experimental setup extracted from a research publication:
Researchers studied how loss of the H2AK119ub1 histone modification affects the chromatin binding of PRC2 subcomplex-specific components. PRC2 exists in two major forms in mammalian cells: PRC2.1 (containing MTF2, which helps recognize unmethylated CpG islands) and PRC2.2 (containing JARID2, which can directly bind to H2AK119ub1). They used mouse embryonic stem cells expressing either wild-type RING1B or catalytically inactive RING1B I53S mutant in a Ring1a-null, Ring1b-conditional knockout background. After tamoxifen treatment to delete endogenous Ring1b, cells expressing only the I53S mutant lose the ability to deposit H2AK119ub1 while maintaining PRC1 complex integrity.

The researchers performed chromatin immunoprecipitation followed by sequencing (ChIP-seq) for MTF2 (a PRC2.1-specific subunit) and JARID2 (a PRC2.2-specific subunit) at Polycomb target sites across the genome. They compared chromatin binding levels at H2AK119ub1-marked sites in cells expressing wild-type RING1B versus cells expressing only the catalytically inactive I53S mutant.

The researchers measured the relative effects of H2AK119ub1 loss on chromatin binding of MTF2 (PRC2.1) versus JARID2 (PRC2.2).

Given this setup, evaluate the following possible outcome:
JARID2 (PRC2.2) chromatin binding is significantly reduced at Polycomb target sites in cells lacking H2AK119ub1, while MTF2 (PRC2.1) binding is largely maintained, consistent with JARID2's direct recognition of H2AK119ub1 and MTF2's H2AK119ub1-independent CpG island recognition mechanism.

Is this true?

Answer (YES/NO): NO